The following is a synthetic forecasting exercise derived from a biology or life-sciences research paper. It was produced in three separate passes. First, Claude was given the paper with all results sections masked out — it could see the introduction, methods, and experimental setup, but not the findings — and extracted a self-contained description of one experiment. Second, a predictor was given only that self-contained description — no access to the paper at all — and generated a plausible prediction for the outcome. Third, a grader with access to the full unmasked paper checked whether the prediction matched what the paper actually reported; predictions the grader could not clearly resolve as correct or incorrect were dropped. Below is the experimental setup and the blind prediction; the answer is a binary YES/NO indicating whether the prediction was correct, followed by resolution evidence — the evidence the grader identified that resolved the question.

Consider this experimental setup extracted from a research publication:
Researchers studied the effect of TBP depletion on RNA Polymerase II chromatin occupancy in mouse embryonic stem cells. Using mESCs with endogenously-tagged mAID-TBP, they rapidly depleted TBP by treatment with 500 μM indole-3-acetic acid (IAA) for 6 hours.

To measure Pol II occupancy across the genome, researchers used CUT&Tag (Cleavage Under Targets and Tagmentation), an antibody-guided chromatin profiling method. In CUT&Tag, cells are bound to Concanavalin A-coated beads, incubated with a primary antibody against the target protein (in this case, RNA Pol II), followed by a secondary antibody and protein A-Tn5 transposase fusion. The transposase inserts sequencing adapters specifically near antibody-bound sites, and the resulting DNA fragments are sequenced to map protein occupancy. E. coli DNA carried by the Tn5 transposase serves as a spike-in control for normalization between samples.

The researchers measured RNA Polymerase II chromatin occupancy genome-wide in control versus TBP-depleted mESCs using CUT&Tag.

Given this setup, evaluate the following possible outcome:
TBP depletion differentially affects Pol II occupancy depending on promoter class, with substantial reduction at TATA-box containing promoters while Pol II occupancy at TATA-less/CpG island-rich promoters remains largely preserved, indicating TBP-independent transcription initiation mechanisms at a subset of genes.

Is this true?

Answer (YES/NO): NO